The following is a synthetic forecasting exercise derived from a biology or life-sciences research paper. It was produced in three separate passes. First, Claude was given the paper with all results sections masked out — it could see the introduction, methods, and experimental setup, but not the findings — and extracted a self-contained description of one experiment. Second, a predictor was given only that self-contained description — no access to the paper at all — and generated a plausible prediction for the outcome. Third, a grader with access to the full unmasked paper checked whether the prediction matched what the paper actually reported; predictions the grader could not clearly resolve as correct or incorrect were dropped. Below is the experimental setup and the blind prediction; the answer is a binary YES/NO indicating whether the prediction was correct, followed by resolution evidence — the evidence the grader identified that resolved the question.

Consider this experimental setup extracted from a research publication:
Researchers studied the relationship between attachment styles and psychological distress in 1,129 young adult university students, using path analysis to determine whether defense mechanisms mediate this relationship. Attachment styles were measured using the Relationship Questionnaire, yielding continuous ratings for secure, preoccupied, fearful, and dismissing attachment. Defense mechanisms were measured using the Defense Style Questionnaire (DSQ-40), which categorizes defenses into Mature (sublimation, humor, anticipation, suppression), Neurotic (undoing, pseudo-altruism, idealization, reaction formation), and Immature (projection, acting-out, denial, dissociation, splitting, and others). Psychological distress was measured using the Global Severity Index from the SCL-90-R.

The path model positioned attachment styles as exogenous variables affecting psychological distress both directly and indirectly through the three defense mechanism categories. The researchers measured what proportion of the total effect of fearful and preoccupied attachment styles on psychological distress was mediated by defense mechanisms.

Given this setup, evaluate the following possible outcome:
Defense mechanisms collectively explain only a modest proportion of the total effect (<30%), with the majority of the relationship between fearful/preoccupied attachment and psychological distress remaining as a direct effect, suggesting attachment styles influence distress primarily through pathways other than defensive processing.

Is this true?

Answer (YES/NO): NO